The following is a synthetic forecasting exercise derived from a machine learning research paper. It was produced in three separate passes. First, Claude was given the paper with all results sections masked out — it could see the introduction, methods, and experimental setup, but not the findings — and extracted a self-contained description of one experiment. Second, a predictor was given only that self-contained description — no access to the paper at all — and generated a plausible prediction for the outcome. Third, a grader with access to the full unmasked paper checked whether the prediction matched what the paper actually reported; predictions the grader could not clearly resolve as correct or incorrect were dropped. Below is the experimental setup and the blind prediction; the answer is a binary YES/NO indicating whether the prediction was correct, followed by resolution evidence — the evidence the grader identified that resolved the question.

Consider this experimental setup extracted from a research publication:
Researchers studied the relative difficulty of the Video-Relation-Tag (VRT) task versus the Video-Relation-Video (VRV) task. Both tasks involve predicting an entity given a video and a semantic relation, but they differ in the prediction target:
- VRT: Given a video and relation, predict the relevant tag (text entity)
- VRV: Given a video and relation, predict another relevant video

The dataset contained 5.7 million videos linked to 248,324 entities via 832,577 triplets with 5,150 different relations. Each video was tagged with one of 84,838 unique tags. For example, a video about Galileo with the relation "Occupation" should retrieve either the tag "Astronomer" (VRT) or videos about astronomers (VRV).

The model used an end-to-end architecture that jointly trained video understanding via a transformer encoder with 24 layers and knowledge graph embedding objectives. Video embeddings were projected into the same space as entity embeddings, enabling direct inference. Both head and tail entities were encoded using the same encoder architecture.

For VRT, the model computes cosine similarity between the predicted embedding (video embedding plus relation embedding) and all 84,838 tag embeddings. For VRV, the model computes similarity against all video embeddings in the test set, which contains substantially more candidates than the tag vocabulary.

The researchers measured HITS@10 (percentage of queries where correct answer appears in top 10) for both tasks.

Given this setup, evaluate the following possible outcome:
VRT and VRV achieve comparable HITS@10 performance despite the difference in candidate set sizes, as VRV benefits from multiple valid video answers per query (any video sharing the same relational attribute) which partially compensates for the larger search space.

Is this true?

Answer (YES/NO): NO